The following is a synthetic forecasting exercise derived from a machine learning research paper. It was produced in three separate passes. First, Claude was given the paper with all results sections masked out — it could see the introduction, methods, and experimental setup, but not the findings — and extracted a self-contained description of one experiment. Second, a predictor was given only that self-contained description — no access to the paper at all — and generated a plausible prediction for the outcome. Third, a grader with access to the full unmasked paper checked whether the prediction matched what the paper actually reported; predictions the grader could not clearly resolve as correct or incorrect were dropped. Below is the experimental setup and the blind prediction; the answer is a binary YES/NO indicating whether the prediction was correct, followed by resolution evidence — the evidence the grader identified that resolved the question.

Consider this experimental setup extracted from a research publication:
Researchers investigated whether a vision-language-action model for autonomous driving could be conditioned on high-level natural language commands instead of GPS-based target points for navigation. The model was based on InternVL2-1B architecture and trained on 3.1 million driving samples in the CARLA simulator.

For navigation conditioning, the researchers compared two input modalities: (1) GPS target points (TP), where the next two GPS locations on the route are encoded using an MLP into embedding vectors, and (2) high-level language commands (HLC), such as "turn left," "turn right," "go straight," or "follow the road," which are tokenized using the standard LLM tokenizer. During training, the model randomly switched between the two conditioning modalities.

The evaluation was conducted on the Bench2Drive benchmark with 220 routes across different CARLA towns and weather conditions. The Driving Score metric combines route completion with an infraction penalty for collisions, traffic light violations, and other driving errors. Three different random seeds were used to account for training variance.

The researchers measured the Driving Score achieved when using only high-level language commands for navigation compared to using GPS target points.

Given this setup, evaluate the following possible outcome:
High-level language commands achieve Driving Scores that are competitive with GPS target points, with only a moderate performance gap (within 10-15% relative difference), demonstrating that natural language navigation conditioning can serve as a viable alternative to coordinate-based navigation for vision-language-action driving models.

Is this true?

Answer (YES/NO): NO